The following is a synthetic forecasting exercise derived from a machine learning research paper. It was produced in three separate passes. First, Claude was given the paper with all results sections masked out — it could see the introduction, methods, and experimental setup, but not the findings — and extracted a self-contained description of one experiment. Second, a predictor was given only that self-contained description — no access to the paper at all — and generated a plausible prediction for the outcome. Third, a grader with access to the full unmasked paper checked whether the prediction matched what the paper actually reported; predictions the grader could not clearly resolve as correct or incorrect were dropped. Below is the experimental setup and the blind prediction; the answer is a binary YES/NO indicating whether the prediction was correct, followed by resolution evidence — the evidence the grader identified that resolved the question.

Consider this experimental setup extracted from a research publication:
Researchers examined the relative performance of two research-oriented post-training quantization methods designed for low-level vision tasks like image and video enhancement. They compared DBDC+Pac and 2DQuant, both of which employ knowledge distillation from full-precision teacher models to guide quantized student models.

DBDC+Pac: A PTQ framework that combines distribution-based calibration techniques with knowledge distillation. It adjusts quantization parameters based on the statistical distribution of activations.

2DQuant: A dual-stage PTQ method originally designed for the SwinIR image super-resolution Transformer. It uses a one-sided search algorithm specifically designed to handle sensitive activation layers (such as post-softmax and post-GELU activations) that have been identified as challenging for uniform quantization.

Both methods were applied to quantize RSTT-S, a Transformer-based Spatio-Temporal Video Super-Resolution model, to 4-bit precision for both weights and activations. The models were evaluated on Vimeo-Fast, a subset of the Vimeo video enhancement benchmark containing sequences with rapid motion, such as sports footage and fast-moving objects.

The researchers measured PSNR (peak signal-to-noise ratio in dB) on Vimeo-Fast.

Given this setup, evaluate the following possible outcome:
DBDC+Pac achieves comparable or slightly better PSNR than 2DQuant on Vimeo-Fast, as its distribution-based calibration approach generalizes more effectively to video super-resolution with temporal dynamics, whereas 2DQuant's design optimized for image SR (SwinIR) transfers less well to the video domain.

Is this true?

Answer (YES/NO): NO